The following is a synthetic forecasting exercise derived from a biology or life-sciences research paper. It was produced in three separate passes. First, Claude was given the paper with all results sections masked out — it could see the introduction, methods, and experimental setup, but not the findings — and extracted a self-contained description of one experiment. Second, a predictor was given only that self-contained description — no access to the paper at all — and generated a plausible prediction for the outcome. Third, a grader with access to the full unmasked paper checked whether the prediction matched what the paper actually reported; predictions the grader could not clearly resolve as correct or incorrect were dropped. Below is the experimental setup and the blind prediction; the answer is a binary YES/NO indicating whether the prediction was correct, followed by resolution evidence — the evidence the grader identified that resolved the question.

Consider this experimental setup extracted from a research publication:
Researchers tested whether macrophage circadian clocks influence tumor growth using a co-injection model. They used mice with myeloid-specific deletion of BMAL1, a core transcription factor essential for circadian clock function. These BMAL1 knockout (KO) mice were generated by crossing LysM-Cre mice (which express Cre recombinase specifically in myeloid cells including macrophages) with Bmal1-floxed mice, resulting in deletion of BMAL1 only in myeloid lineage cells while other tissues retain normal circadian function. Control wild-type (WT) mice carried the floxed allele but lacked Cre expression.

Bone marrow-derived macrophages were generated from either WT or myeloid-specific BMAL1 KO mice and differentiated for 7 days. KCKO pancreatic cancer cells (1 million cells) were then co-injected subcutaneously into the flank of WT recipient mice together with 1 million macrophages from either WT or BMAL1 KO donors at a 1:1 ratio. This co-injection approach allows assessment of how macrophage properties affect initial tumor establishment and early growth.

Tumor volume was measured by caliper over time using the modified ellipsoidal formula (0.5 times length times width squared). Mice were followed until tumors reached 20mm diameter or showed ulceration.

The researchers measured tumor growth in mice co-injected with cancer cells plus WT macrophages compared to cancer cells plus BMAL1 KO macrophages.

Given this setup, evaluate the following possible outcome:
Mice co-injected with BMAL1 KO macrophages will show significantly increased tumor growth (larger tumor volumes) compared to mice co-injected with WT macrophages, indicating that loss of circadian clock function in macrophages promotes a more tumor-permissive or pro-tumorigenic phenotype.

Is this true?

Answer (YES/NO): YES